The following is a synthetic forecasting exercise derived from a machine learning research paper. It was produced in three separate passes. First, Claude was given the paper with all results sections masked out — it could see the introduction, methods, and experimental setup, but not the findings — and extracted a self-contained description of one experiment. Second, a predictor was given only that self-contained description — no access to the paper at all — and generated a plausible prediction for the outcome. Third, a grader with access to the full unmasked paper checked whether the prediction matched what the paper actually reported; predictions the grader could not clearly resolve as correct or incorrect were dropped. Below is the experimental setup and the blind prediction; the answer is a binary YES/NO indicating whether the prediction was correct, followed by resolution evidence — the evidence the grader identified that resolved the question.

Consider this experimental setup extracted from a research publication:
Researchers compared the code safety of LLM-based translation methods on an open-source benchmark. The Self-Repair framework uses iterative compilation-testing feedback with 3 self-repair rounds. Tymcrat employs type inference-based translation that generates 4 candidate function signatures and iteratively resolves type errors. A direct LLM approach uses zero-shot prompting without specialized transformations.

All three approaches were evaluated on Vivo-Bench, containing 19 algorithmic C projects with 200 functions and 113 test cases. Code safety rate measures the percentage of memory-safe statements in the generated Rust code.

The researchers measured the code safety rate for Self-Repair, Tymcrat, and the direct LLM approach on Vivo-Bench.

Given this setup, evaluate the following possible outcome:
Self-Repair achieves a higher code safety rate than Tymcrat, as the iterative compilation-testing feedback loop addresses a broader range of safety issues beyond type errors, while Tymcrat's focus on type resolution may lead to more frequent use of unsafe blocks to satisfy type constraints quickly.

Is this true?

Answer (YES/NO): NO